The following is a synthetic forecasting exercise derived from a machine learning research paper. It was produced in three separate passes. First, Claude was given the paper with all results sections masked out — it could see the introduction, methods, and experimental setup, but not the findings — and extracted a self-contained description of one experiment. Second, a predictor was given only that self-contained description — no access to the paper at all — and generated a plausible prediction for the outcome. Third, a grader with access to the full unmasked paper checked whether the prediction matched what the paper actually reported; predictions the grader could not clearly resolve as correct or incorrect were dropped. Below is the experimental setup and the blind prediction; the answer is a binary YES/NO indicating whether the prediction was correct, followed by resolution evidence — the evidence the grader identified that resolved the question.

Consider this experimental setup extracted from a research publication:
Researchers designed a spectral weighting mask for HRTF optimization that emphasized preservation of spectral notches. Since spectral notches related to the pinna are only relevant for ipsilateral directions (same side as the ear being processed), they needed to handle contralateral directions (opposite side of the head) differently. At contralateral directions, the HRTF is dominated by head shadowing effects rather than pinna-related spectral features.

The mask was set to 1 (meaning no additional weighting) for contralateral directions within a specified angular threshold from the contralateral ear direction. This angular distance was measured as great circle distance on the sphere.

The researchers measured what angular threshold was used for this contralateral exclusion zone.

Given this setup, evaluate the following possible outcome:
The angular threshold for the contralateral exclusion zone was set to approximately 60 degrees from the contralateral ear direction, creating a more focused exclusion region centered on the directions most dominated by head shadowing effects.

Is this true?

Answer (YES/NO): YES